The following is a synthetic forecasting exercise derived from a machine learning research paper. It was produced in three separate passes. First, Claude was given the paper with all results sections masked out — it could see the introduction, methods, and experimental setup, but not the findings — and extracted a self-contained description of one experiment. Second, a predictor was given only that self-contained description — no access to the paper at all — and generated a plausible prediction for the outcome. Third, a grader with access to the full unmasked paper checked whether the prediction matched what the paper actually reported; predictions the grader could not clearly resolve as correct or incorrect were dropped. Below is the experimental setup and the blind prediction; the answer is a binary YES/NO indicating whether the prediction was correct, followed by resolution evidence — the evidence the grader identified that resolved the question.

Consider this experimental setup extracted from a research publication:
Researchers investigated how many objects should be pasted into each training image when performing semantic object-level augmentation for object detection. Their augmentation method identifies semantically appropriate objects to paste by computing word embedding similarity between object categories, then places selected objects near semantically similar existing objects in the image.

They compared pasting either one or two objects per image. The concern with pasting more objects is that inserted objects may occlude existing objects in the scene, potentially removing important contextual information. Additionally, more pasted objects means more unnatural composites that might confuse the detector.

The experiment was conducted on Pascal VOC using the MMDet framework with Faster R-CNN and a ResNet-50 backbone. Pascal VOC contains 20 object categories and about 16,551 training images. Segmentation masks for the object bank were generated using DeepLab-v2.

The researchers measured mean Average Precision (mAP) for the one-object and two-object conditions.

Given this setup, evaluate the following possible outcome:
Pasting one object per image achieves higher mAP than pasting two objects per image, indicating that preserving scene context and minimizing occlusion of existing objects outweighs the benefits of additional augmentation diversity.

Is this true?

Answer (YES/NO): YES